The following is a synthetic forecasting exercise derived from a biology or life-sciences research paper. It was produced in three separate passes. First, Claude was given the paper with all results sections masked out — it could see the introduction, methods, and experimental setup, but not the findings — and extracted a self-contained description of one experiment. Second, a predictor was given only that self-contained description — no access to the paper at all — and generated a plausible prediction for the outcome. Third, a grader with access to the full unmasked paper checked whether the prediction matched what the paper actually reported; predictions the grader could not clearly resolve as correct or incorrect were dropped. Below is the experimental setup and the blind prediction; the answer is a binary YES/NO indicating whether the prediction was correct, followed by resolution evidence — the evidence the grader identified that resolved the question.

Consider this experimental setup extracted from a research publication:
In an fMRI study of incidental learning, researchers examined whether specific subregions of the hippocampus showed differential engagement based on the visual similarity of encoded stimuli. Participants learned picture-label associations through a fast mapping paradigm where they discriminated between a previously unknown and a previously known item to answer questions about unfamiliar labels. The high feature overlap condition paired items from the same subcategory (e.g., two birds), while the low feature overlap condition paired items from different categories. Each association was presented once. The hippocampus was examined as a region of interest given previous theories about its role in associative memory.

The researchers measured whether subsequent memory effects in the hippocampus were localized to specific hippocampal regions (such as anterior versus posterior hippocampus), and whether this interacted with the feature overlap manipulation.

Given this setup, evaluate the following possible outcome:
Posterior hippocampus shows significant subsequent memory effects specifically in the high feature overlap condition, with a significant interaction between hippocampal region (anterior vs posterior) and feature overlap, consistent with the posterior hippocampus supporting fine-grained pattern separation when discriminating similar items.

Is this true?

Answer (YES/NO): NO